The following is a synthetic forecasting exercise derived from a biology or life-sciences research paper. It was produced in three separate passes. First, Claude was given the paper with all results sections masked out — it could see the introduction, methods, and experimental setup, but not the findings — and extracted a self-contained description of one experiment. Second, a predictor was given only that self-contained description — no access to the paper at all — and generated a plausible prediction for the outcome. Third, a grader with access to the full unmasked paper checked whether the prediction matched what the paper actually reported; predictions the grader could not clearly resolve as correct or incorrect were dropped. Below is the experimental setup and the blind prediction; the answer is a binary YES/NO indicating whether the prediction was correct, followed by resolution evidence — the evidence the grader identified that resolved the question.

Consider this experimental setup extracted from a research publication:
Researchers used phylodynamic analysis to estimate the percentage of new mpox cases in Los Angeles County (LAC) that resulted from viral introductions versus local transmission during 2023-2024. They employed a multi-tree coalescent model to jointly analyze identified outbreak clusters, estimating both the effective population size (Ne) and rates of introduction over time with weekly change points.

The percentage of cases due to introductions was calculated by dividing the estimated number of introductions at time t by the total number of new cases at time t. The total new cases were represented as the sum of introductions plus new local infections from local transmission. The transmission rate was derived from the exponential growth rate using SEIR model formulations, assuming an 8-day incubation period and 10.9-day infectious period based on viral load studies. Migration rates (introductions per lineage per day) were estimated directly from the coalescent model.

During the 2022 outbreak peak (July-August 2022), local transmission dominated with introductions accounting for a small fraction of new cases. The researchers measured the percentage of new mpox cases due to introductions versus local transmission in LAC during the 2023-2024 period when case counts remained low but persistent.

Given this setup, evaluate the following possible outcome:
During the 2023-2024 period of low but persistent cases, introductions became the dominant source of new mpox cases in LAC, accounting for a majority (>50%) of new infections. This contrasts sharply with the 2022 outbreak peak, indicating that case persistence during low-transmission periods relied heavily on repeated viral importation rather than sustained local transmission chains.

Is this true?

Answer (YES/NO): NO